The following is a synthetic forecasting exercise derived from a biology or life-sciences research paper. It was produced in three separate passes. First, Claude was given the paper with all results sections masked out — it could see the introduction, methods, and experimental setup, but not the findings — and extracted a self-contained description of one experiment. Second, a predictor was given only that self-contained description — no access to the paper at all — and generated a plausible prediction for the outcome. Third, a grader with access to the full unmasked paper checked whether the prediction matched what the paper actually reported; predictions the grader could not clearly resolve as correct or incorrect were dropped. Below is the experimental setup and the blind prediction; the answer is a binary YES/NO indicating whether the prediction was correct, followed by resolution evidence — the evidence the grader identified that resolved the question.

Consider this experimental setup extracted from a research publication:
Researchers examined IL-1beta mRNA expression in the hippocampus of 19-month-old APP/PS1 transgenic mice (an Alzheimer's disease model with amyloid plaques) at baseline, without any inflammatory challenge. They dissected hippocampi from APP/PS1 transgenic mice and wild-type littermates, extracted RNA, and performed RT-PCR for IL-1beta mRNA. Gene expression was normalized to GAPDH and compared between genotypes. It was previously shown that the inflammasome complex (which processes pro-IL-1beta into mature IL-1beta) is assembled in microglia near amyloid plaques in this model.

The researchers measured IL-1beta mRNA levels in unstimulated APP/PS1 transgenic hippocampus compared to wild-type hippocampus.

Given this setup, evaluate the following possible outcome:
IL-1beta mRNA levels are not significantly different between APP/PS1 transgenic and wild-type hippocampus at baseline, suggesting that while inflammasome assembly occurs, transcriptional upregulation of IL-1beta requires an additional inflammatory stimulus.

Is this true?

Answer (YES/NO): YES